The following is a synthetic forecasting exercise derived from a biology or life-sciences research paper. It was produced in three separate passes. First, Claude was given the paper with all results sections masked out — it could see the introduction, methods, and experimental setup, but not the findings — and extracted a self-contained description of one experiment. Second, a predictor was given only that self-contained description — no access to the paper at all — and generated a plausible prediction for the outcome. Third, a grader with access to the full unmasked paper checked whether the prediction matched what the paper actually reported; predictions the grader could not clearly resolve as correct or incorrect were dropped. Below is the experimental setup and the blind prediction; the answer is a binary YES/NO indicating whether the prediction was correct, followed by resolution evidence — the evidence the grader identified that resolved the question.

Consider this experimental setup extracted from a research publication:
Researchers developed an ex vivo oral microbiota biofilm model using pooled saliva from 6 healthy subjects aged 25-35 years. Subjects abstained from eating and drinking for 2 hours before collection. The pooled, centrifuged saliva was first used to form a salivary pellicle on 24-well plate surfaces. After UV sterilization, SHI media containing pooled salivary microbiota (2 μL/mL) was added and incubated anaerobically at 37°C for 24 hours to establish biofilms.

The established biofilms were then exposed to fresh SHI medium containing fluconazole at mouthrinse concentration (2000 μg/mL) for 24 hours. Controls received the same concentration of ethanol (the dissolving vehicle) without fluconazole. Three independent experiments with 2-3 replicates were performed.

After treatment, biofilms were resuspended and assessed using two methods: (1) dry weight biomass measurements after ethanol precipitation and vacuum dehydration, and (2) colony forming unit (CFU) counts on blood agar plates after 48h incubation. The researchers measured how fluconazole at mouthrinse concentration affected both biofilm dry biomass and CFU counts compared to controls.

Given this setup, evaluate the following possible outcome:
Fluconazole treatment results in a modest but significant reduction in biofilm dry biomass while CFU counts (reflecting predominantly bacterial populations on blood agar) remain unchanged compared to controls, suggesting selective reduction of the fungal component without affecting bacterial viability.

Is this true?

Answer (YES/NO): NO